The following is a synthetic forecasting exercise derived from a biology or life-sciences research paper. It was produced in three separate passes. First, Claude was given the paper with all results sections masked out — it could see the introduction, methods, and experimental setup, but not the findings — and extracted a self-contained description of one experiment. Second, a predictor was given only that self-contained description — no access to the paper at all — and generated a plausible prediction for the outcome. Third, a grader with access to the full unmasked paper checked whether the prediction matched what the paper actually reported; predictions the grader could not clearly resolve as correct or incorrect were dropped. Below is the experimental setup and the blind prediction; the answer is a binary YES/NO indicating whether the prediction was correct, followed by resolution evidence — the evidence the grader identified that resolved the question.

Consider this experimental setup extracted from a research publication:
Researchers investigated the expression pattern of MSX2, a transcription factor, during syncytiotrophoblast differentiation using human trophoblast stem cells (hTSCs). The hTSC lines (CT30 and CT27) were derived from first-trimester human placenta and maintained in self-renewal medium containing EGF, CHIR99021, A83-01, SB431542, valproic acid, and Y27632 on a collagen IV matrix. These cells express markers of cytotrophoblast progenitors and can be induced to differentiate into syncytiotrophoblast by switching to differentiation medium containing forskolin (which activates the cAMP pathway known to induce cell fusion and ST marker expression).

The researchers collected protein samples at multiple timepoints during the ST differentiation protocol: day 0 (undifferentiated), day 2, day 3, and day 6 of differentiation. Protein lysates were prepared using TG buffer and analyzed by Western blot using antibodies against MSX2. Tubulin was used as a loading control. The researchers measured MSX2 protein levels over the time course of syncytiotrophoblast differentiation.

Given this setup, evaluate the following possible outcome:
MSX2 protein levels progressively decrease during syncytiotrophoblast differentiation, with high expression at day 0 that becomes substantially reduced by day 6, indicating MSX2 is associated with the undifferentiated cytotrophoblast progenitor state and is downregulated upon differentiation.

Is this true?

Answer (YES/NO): YES